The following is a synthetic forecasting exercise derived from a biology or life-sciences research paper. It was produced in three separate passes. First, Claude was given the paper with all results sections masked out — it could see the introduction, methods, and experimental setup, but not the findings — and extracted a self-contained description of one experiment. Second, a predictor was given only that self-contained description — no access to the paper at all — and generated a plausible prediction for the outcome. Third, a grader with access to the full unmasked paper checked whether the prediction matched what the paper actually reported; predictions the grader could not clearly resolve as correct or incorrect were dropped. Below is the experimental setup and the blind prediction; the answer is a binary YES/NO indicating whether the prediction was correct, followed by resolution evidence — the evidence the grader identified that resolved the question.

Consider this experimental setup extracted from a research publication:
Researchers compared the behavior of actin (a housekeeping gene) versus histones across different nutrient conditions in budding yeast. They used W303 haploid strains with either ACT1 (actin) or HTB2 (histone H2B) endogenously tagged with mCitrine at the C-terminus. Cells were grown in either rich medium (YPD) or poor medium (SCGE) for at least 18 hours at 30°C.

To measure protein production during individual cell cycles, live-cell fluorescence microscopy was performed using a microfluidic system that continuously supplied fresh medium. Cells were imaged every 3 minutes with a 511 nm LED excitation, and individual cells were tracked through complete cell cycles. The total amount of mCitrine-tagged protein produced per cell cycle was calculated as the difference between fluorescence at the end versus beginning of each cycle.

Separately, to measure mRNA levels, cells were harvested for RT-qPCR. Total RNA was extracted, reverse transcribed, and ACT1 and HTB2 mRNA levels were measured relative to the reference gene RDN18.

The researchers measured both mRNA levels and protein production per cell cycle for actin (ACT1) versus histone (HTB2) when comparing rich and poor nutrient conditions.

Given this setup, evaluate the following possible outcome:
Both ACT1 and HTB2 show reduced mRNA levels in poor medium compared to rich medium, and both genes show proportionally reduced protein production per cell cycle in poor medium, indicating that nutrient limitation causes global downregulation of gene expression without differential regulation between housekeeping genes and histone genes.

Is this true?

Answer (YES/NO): NO